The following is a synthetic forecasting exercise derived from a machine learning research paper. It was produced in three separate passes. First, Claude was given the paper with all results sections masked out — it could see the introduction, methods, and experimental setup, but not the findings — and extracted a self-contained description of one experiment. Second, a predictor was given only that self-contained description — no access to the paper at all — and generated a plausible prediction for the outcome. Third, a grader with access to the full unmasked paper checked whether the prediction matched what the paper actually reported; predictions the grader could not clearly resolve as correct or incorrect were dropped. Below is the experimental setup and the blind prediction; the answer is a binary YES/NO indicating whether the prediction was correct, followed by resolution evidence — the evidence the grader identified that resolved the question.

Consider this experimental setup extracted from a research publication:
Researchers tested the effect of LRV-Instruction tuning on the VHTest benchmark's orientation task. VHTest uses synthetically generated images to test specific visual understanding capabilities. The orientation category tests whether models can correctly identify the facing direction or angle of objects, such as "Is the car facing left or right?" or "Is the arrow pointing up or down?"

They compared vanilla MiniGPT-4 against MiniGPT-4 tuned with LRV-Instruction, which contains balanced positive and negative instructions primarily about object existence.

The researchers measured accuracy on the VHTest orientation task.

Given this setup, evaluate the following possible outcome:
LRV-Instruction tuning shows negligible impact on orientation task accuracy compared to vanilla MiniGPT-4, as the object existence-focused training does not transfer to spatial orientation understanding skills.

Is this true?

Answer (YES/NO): NO